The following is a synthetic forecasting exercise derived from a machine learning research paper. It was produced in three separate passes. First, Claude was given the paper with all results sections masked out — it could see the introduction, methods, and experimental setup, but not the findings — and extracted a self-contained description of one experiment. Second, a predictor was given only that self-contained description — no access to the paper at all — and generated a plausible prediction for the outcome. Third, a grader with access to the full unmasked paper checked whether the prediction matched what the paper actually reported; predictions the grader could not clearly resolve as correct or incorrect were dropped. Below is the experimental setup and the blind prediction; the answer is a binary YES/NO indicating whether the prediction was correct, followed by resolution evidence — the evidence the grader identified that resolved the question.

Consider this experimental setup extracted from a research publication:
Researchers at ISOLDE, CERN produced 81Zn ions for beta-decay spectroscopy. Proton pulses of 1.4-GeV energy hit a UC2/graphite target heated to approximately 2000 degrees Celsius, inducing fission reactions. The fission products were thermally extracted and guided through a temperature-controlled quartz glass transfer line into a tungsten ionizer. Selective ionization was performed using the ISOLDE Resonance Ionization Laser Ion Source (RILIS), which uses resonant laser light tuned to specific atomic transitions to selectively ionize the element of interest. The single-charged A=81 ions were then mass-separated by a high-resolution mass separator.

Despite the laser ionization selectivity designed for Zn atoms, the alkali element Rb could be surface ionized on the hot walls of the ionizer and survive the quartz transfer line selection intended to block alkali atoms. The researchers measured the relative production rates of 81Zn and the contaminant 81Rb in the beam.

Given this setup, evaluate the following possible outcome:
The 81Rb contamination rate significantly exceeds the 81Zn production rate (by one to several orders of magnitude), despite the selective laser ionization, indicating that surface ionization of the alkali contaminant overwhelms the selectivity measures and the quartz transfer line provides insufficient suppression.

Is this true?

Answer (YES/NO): NO